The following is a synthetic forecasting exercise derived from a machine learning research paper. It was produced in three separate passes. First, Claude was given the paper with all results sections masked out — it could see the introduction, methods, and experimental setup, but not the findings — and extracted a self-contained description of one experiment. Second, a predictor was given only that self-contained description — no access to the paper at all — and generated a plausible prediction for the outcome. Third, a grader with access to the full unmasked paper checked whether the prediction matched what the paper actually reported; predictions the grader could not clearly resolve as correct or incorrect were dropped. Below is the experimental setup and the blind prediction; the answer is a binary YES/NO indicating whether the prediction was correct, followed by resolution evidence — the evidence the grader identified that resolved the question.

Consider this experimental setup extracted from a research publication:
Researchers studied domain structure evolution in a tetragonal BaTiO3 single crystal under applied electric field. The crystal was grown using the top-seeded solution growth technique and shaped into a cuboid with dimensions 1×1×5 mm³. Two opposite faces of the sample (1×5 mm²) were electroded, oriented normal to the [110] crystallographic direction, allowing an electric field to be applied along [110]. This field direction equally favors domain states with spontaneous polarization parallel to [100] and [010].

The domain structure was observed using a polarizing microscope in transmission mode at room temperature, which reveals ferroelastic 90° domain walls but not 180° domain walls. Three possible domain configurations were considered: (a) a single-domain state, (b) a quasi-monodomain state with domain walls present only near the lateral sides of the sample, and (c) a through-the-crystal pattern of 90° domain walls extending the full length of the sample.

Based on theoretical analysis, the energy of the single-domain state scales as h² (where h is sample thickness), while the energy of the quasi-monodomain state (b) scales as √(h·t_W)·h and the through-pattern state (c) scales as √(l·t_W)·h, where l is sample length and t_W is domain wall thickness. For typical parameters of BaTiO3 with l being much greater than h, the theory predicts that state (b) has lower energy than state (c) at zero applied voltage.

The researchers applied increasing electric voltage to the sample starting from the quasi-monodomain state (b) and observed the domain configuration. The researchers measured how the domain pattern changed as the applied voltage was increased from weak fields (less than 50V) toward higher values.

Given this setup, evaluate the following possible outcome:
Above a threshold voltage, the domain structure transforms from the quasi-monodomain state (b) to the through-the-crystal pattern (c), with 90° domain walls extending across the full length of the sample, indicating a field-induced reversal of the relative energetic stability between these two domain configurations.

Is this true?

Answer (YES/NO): YES